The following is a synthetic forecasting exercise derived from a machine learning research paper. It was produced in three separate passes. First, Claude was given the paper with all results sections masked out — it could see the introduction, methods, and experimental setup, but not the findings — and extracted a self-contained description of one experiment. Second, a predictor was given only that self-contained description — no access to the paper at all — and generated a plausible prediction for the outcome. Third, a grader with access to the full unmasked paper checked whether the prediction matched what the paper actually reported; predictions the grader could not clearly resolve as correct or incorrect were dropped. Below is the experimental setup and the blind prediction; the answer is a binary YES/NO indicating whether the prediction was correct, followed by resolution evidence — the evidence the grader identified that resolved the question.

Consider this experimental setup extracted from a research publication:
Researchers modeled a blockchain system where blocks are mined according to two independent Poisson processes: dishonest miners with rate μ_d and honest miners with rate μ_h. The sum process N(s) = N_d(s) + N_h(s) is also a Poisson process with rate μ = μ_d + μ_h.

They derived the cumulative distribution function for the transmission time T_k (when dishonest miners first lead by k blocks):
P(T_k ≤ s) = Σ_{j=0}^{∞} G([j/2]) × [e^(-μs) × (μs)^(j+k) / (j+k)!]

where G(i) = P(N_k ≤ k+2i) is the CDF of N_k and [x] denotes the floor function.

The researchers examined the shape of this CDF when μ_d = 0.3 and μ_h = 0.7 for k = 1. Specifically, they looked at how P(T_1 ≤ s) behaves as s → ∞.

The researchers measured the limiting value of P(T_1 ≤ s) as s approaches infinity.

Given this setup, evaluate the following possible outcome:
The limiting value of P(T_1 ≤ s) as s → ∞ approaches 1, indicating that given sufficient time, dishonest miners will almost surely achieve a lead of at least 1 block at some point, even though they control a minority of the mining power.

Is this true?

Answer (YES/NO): NO